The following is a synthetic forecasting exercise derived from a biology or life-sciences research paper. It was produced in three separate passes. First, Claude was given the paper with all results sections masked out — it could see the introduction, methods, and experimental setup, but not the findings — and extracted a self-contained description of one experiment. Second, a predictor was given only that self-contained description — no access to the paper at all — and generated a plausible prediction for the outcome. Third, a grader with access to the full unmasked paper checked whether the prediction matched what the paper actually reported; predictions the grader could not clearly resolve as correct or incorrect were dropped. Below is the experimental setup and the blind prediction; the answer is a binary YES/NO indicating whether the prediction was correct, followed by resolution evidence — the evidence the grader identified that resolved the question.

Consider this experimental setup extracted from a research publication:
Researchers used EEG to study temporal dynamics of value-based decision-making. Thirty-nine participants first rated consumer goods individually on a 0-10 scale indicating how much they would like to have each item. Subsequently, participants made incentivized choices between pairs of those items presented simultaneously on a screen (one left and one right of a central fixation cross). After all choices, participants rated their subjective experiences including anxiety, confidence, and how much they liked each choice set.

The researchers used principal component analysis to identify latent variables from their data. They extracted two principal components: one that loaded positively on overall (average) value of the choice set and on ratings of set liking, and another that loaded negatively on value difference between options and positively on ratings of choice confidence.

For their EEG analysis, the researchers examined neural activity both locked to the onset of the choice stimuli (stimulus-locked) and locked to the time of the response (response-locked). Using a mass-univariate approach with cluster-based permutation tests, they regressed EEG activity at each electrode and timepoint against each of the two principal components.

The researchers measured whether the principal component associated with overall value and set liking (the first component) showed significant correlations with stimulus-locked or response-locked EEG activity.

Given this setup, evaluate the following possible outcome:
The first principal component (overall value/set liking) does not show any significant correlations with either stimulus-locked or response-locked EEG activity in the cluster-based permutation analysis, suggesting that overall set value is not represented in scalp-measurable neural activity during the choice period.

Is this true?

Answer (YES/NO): NO